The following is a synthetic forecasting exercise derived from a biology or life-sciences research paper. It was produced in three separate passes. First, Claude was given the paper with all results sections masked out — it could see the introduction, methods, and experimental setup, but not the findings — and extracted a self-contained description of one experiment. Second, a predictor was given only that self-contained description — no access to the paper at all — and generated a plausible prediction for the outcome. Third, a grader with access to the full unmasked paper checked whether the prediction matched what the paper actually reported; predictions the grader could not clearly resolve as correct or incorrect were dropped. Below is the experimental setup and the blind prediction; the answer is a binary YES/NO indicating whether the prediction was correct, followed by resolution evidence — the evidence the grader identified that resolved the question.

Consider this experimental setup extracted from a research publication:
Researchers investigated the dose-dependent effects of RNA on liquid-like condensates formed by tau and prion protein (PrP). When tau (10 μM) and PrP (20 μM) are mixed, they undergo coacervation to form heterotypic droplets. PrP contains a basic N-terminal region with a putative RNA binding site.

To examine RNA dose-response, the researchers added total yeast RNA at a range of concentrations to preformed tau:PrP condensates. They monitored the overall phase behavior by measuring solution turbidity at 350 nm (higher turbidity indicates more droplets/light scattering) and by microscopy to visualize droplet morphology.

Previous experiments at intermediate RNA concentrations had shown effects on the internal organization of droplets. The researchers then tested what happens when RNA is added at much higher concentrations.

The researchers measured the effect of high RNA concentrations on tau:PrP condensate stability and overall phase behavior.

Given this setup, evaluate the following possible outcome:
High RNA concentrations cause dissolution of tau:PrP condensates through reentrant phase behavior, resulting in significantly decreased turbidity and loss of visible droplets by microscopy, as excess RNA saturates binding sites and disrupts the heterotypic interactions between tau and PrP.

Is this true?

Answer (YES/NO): YES